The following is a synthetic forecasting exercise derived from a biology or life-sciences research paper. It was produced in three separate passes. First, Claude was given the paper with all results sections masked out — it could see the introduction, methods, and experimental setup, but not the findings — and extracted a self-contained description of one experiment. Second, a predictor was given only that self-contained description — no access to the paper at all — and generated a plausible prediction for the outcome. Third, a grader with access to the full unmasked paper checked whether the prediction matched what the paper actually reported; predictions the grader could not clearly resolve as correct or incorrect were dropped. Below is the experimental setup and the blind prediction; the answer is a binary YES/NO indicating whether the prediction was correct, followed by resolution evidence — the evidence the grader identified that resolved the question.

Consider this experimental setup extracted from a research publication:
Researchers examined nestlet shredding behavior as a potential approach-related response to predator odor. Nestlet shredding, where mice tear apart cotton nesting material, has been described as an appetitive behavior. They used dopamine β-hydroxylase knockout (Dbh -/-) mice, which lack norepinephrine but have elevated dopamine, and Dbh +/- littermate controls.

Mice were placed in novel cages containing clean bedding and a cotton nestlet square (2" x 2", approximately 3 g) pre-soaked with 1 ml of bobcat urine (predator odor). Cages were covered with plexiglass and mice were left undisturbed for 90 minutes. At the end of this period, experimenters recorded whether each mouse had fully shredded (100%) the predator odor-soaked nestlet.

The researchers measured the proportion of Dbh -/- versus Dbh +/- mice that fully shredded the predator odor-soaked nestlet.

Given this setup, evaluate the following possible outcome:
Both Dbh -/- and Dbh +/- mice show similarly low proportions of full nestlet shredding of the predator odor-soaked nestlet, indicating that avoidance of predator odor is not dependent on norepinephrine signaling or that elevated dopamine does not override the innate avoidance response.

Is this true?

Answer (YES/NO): NO